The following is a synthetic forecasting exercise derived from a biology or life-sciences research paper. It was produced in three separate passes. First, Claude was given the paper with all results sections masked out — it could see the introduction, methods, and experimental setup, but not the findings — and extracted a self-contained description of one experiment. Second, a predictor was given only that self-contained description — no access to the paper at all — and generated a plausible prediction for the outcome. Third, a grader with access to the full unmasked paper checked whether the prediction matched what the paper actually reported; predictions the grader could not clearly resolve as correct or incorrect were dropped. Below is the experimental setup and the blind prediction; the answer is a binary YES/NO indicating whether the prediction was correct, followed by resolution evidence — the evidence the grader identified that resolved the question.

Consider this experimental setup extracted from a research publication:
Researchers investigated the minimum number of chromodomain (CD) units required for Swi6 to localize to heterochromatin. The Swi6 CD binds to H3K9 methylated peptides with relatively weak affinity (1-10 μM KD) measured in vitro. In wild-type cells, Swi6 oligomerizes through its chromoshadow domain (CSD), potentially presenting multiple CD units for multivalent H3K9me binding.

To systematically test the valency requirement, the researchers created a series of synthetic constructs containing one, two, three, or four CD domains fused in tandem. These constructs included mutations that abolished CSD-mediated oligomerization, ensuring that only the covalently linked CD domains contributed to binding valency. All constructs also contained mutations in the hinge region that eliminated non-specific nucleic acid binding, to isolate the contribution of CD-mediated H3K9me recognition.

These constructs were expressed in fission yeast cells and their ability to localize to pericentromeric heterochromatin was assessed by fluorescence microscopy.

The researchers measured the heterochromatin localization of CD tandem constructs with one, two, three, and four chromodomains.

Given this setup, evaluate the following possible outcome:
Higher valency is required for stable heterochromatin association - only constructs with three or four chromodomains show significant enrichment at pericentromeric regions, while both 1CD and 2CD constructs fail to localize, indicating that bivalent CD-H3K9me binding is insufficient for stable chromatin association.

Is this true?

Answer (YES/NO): NO